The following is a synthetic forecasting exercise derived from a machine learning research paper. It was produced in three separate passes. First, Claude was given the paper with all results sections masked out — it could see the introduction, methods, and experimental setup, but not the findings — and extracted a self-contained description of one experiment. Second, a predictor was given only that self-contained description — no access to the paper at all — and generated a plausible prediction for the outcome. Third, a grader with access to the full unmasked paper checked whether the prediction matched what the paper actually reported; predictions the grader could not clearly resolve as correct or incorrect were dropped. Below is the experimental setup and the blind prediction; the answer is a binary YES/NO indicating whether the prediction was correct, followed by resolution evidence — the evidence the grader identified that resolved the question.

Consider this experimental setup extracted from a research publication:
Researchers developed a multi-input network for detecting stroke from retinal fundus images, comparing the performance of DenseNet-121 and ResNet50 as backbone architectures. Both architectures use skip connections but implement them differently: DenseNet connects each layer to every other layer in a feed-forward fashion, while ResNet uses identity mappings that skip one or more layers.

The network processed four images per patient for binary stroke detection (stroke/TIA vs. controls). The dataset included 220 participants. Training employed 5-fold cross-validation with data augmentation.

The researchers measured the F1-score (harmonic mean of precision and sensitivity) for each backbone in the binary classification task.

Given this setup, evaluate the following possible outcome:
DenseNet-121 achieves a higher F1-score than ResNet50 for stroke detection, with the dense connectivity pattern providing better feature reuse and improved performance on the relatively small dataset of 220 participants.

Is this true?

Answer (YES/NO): NO